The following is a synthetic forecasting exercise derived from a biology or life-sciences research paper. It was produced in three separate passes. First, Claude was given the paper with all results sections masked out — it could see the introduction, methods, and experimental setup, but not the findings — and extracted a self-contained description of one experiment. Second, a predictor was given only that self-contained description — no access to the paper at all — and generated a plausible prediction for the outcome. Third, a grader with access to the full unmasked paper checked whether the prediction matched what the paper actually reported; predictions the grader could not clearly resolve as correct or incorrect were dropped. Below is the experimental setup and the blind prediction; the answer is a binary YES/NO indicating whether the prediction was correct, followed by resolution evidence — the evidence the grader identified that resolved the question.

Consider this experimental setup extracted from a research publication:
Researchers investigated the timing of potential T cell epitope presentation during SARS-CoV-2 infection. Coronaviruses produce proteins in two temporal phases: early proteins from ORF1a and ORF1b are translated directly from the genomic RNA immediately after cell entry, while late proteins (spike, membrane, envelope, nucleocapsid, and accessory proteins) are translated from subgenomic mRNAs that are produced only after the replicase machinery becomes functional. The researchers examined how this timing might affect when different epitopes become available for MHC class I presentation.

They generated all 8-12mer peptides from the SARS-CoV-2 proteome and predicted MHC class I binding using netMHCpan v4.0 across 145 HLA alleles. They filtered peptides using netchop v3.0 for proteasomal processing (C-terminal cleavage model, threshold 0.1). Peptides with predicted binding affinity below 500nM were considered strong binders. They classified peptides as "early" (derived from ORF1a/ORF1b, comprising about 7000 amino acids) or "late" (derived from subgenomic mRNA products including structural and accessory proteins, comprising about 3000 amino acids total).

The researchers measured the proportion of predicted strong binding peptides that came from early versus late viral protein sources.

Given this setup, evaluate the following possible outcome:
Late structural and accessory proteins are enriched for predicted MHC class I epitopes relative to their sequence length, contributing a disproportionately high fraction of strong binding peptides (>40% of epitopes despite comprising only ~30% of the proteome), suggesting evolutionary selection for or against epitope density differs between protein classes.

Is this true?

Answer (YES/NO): NO